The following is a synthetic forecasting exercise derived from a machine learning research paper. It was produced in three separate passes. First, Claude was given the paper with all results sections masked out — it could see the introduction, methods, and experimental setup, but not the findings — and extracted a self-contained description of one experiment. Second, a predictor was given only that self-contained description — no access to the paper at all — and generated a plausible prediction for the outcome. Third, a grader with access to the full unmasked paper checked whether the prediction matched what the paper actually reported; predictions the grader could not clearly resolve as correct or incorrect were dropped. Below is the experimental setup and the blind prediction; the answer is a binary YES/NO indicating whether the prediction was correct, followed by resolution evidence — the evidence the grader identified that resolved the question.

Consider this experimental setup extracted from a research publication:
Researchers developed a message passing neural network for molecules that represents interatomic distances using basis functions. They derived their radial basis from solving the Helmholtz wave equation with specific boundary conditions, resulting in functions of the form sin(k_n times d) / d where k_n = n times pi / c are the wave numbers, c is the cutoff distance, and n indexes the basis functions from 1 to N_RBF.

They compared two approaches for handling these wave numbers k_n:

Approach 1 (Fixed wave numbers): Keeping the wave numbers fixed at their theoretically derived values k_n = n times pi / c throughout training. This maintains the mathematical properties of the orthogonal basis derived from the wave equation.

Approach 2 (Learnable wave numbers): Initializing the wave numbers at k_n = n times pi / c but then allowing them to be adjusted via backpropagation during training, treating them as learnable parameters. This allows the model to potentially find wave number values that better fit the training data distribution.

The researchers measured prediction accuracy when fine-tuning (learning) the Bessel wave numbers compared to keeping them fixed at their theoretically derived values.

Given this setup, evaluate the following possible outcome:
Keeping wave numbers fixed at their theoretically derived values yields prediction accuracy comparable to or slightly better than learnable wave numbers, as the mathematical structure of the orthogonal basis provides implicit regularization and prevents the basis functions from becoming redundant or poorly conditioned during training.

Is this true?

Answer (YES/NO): NO